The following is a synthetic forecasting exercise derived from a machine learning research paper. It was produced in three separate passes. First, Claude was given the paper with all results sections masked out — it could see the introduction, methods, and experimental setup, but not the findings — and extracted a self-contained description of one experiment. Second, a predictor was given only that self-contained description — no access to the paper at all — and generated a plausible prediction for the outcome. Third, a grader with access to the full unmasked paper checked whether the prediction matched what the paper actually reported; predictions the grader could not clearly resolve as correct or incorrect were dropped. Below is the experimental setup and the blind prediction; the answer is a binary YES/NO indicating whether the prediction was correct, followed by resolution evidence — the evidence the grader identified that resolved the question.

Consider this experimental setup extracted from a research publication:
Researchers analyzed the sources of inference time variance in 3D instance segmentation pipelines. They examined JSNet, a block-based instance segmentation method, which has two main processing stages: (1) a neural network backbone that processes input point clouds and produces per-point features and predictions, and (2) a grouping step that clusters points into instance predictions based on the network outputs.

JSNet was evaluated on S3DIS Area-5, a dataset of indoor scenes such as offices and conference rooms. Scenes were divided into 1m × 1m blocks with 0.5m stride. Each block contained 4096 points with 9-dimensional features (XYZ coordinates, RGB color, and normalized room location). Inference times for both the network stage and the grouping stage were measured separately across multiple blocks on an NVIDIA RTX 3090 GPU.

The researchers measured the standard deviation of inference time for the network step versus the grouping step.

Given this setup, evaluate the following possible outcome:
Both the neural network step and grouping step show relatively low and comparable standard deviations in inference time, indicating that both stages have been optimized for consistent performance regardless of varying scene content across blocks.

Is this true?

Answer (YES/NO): NO